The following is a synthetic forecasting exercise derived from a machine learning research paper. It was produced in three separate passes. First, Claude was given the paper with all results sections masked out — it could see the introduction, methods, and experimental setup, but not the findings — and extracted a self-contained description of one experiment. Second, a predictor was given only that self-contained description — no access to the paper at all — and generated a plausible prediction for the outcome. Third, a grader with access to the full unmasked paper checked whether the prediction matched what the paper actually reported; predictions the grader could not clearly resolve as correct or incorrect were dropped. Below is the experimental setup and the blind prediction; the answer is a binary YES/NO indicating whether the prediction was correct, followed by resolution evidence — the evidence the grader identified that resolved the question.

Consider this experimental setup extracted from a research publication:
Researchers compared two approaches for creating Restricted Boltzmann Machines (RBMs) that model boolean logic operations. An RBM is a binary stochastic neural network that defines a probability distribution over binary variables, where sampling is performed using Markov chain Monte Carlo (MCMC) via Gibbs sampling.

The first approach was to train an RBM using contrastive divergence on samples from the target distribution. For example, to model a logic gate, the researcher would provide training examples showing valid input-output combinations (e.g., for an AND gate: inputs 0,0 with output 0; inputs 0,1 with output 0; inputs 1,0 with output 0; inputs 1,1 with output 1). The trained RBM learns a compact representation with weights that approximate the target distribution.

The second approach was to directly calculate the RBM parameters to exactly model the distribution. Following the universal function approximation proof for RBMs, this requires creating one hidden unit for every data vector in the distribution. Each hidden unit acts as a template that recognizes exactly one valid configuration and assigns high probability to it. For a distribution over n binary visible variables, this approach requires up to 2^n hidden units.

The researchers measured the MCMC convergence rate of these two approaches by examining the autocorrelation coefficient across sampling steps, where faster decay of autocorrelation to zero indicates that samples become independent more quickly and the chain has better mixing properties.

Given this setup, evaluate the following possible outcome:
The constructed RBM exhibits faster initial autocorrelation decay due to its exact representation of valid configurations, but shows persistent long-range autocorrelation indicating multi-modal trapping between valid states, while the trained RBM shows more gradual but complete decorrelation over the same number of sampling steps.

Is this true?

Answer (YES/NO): NO